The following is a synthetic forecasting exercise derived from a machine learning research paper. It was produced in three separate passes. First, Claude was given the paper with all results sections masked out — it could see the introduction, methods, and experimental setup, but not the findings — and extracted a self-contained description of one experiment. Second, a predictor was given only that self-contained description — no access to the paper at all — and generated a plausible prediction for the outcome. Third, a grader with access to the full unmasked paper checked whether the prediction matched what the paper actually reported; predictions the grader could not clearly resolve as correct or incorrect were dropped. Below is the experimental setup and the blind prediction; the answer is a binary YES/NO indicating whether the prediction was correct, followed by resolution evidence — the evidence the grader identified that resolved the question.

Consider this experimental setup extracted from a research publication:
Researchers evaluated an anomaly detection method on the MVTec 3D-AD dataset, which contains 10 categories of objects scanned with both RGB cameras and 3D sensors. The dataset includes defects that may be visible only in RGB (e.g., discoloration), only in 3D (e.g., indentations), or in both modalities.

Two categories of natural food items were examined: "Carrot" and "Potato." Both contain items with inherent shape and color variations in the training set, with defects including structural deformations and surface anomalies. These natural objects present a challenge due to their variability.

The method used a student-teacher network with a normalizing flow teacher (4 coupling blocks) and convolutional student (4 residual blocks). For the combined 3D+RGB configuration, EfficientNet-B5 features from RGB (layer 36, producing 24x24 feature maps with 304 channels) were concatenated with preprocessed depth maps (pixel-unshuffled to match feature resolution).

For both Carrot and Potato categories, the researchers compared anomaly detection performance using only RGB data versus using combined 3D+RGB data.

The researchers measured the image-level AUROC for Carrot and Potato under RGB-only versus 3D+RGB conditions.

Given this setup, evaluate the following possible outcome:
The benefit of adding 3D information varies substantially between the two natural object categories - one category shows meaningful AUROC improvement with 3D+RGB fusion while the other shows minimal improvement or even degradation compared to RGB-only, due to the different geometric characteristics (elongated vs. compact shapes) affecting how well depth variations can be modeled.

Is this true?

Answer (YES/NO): NO